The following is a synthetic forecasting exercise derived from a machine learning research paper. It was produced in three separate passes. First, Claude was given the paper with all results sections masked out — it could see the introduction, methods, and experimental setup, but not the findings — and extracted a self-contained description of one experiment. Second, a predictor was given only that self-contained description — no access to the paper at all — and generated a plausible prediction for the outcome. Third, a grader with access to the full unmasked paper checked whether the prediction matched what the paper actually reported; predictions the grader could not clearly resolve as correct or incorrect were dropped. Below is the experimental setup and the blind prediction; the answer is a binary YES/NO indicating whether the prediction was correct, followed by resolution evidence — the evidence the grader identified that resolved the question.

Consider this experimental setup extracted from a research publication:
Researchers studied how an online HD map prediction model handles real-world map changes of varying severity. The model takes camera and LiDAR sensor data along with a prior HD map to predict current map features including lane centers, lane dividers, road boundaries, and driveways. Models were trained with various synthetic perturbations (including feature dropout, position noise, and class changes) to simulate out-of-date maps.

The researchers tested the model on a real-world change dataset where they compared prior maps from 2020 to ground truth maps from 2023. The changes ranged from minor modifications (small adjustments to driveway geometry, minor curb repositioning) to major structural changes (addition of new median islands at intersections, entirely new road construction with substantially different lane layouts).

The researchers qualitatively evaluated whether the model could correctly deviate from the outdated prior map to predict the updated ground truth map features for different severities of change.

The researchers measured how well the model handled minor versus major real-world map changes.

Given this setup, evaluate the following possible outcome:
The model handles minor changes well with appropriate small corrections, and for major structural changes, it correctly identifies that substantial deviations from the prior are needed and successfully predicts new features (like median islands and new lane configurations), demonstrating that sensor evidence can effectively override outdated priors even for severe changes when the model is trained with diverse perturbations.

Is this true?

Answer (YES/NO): NO